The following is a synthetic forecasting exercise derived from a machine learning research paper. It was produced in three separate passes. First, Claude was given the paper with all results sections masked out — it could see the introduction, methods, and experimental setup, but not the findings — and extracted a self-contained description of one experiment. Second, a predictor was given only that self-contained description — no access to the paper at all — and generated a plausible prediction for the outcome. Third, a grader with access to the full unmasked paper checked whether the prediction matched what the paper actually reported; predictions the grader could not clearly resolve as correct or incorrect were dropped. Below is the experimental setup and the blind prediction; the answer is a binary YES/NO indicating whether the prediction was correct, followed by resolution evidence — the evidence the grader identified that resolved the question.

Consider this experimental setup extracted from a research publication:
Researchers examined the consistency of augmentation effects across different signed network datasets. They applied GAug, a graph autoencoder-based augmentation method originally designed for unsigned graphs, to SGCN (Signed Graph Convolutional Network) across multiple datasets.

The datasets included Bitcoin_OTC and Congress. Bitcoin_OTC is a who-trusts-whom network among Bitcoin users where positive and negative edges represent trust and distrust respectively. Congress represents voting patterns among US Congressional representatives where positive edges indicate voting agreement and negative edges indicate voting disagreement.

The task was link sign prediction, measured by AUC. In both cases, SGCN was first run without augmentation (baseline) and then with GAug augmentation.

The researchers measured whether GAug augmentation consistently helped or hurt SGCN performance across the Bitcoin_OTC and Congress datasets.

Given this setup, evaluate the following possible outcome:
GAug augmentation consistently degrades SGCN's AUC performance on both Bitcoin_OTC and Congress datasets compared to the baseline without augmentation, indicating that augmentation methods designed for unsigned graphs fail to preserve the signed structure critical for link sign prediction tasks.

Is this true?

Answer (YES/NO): NO